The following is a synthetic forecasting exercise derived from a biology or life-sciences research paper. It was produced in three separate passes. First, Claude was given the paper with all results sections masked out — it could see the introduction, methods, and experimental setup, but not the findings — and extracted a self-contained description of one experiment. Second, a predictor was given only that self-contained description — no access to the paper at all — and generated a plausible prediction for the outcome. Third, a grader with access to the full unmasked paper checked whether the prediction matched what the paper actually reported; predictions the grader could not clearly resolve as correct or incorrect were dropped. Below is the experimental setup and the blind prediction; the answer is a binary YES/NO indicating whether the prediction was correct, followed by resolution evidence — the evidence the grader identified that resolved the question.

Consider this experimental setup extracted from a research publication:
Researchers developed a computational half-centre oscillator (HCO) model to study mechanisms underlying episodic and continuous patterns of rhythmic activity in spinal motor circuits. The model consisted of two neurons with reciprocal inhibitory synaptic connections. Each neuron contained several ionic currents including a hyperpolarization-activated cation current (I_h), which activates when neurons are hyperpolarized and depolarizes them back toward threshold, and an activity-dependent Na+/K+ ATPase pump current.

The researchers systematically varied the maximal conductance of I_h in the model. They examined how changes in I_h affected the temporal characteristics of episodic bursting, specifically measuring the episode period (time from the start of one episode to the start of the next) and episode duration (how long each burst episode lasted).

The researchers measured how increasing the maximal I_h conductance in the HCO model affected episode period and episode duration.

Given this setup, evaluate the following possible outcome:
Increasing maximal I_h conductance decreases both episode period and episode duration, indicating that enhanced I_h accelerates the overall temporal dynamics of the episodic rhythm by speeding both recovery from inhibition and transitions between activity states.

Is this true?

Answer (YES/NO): NO